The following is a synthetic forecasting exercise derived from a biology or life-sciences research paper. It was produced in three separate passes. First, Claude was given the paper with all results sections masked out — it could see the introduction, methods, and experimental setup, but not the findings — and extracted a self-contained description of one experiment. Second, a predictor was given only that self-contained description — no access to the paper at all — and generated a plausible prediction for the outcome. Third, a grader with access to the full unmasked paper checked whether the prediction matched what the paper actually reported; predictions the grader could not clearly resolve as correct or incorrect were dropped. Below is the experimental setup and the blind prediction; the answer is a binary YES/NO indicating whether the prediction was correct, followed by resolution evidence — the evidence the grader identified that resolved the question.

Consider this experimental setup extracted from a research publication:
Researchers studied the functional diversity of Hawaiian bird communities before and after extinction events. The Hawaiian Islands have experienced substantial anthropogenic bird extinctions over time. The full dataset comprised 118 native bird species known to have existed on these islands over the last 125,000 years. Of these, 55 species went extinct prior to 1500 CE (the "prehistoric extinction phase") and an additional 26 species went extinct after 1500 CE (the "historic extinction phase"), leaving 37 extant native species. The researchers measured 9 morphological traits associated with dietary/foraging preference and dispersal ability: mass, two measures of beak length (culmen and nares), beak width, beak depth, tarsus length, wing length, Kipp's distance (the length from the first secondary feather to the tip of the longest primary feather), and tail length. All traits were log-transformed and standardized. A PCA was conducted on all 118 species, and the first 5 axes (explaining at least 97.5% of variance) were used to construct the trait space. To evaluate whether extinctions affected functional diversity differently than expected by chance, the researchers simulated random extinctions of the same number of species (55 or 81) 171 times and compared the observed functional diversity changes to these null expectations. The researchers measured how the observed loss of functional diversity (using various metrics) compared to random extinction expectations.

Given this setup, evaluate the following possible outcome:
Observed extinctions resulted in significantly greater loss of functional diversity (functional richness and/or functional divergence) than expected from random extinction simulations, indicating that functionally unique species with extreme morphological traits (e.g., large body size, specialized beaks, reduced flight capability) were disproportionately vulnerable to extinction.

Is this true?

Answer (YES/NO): NO